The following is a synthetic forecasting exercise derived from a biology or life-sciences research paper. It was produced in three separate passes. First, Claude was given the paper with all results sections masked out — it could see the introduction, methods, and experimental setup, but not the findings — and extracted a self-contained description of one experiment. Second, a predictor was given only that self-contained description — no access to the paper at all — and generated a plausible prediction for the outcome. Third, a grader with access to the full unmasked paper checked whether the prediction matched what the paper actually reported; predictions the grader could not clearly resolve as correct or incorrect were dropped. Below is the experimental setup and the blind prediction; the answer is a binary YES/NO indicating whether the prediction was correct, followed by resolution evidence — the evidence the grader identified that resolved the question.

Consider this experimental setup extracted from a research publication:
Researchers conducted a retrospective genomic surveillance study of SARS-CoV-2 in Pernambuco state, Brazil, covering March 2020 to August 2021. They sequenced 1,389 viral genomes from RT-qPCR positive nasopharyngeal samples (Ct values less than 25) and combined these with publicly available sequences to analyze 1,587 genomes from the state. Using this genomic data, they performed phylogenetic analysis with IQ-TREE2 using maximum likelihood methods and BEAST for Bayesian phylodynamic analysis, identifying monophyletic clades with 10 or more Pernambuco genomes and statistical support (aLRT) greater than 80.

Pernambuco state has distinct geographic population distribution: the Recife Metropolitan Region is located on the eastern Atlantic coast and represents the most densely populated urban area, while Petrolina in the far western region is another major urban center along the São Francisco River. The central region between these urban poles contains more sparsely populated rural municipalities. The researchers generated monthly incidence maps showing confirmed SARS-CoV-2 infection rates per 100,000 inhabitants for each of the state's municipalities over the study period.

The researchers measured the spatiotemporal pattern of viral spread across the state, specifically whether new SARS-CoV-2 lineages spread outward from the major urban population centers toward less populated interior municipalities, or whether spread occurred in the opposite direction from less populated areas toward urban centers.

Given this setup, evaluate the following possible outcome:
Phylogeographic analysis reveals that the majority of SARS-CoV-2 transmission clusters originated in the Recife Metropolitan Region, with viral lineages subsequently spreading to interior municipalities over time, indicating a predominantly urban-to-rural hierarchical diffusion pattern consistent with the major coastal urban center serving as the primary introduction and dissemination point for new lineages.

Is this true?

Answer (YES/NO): YES